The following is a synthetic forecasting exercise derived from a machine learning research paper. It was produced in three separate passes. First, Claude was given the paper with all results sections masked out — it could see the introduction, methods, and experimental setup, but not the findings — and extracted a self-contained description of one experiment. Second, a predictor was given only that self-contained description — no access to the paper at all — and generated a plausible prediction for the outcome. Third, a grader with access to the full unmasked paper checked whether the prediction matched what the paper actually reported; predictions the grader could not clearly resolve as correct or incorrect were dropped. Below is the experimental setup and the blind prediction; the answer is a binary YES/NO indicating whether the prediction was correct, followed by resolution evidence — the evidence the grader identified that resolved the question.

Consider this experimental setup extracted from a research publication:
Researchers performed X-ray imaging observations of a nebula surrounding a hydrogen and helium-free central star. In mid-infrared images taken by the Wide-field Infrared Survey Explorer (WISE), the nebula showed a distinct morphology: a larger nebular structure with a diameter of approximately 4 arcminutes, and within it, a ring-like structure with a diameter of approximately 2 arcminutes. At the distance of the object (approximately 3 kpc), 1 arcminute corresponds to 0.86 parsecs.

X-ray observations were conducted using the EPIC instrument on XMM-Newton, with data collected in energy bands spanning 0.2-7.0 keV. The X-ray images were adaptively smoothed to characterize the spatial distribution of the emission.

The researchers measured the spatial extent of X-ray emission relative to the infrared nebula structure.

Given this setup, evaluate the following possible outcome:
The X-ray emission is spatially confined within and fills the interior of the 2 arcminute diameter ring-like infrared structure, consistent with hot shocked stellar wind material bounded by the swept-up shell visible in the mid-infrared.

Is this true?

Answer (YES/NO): NO